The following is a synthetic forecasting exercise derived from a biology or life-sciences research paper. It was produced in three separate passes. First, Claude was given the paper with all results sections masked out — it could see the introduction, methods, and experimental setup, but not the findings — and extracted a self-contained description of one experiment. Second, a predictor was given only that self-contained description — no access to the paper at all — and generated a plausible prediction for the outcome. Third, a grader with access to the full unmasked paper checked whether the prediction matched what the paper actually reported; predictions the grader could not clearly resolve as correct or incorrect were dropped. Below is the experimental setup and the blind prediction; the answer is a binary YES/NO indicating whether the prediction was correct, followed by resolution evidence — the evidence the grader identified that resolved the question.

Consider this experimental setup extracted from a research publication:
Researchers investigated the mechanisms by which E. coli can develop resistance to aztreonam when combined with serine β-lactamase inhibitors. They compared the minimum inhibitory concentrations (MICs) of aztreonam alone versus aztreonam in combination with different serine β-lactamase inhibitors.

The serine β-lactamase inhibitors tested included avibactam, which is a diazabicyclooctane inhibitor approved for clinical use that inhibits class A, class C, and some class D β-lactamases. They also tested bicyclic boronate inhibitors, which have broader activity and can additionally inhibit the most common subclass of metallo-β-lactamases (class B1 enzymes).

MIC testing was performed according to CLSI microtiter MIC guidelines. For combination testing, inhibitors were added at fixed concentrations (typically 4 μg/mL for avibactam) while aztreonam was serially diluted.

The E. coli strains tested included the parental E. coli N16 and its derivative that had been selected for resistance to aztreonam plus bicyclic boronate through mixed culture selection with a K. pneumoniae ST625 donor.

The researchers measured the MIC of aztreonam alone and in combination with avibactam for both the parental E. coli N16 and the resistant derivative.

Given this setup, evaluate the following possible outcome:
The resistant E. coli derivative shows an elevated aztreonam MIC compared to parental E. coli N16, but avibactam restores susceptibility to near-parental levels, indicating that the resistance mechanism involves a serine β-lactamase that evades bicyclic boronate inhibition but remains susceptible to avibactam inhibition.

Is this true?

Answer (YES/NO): NO